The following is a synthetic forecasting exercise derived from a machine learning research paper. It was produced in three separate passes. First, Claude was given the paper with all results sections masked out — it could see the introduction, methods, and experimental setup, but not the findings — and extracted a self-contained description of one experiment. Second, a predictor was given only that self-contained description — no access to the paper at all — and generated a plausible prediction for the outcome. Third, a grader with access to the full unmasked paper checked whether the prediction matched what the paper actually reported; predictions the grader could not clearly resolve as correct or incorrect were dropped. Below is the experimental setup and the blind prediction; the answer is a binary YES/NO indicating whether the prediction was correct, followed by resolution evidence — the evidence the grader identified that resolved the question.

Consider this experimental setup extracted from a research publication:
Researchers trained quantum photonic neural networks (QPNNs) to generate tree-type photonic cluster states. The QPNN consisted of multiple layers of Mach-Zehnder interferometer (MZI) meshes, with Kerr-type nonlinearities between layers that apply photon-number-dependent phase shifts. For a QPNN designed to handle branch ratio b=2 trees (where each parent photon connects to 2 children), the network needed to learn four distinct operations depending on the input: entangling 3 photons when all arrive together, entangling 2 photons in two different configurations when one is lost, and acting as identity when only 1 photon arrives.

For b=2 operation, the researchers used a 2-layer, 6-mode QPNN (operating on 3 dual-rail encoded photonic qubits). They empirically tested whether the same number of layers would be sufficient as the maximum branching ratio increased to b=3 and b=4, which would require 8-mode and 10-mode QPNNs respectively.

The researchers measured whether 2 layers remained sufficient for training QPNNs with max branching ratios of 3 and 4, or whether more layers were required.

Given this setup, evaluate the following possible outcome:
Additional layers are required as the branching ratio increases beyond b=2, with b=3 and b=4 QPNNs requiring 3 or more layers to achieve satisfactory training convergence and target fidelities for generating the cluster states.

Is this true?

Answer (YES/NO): YES